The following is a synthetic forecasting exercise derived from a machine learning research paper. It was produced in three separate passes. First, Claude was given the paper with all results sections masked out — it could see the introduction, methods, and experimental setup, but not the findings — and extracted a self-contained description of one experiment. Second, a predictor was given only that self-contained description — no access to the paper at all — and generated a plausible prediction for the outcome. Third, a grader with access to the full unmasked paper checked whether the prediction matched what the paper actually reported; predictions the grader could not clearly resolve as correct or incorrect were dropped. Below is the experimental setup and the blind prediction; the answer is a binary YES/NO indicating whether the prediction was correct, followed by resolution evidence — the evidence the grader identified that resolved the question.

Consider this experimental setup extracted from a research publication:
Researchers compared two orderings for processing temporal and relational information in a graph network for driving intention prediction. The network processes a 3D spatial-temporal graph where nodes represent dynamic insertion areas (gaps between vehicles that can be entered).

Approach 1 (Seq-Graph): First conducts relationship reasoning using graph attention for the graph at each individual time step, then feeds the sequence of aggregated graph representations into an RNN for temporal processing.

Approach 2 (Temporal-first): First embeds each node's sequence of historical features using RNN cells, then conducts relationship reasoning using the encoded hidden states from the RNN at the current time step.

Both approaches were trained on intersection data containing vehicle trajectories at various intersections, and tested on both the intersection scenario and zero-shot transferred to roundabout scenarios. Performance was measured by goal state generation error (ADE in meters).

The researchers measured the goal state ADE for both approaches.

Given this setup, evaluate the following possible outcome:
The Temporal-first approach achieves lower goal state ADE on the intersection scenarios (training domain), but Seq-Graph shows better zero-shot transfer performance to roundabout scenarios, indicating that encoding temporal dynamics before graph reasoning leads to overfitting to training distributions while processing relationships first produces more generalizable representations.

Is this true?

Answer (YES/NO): NO